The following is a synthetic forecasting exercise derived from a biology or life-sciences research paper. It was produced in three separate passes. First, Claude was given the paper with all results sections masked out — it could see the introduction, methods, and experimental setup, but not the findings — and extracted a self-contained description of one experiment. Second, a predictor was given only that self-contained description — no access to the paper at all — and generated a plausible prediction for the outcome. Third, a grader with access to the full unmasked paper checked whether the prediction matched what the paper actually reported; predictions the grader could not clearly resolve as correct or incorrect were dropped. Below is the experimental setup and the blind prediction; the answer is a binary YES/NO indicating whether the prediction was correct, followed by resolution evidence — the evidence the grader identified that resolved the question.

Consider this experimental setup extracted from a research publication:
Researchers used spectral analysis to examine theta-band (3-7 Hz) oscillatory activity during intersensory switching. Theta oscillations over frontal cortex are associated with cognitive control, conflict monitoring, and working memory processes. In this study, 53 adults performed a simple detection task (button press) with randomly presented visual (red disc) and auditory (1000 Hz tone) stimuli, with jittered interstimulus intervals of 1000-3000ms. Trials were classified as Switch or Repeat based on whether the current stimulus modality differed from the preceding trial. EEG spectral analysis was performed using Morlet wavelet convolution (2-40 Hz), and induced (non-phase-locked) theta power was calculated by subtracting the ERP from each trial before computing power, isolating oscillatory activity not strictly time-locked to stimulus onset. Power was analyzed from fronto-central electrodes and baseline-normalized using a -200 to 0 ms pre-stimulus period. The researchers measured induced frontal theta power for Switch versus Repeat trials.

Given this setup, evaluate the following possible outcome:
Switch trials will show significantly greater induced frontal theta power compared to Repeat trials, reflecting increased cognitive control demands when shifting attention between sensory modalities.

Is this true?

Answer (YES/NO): YES